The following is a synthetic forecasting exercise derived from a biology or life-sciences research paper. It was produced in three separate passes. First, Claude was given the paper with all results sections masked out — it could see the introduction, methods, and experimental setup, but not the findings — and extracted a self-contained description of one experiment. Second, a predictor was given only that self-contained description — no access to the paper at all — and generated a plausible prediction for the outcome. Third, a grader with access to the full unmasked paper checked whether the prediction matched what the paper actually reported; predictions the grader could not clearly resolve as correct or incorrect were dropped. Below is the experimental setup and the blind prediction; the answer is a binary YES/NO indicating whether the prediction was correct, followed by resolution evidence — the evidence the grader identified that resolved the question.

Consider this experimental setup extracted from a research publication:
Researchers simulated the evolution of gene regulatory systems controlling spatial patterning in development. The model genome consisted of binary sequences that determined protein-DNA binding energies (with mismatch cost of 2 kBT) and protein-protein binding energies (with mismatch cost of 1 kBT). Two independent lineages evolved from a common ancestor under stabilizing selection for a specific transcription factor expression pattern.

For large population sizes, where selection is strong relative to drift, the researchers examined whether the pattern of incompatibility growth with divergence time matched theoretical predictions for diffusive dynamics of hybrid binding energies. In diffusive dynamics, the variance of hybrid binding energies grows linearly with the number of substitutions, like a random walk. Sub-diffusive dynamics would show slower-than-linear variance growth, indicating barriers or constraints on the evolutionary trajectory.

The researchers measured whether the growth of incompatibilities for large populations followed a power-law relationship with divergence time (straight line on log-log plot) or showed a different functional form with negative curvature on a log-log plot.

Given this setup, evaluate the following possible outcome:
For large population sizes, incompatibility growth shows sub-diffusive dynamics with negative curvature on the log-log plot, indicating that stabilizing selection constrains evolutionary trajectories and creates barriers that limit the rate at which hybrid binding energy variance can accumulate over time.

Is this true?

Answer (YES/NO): YES